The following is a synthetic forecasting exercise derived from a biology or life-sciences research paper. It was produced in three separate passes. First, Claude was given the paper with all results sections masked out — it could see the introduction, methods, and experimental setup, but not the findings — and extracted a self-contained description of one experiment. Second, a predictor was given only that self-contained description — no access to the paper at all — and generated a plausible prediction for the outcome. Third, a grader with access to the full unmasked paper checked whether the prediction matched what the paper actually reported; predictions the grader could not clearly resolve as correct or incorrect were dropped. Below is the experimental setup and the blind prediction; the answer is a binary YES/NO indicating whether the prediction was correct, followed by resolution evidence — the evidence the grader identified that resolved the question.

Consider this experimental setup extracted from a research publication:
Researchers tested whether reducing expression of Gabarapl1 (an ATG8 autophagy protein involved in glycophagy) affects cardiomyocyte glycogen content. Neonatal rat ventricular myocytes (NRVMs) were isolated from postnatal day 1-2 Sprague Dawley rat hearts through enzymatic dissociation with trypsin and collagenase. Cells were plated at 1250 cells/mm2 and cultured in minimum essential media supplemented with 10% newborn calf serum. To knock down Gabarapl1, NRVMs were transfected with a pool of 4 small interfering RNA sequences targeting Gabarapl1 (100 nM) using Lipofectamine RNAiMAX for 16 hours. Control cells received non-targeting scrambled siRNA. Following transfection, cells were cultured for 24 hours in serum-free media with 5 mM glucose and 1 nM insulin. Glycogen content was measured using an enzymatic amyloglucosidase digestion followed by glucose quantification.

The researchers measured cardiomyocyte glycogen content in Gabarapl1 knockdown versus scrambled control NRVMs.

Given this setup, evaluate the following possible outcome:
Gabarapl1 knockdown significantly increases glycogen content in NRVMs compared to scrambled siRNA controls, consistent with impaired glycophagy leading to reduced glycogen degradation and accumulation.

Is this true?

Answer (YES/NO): YES